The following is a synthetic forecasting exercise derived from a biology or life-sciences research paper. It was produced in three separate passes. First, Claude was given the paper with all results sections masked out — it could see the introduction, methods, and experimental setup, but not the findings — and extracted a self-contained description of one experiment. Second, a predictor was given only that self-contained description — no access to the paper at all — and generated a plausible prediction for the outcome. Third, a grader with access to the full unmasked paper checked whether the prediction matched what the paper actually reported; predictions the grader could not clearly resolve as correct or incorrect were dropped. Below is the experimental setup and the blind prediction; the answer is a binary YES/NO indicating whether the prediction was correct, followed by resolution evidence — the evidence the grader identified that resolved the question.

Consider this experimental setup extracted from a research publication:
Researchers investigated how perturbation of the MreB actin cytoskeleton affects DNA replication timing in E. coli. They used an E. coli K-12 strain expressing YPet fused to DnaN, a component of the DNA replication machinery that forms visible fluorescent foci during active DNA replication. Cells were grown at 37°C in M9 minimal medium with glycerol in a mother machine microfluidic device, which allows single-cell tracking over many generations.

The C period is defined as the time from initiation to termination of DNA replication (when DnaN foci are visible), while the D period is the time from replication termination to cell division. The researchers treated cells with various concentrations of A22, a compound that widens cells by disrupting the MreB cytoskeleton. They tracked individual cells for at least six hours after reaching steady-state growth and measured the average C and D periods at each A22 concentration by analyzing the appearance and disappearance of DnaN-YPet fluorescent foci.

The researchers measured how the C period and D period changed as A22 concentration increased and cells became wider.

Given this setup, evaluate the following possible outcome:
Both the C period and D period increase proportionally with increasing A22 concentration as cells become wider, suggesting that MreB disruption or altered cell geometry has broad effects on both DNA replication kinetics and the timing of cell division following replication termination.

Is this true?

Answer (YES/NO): NO